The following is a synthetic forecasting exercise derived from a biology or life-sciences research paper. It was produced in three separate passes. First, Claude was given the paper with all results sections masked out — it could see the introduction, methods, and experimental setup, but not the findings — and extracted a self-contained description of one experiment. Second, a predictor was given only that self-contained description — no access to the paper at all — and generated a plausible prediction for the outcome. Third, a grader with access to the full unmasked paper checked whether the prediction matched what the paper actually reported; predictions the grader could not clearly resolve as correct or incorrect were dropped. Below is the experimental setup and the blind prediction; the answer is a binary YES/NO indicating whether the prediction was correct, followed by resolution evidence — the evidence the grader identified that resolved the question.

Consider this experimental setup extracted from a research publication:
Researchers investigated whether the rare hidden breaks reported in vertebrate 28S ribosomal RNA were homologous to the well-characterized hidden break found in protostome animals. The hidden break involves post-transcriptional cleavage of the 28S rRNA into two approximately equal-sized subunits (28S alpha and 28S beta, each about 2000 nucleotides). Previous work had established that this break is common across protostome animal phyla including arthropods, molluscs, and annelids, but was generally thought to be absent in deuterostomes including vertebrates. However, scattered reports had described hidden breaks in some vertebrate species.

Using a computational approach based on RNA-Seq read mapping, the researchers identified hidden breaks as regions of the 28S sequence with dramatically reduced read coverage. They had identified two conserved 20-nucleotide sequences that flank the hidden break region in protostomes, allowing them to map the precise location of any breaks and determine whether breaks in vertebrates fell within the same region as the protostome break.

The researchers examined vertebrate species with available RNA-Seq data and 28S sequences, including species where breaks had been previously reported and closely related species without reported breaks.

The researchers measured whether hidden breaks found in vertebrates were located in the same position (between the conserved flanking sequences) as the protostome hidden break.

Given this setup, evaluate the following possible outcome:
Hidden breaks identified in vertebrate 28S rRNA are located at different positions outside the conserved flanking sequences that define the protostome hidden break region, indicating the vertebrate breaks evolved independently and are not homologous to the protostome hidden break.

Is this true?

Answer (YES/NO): YES